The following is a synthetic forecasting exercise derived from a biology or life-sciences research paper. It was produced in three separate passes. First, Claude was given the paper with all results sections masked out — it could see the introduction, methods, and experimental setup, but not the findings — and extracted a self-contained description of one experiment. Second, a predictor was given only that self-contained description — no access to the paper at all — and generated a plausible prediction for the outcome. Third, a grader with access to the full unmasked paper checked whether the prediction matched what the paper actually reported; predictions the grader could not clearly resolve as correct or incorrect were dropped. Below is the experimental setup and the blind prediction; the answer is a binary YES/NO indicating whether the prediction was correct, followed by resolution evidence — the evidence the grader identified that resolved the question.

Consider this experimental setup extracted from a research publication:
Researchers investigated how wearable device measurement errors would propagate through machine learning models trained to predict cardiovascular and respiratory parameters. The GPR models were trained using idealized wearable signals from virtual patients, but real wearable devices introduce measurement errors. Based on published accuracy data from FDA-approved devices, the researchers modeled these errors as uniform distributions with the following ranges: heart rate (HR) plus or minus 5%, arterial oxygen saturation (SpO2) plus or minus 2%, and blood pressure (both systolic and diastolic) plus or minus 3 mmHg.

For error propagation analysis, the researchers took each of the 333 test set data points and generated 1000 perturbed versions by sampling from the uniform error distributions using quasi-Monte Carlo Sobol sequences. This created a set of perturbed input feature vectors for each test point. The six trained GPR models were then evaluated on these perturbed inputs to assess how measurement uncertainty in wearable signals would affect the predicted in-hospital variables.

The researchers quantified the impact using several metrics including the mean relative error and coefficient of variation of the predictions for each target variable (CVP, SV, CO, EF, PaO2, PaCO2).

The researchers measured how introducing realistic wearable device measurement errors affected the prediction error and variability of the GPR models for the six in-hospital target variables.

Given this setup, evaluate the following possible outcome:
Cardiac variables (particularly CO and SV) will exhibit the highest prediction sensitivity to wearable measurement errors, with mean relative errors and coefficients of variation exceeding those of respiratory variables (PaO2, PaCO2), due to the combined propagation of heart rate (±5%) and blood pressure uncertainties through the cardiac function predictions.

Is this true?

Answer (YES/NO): NO